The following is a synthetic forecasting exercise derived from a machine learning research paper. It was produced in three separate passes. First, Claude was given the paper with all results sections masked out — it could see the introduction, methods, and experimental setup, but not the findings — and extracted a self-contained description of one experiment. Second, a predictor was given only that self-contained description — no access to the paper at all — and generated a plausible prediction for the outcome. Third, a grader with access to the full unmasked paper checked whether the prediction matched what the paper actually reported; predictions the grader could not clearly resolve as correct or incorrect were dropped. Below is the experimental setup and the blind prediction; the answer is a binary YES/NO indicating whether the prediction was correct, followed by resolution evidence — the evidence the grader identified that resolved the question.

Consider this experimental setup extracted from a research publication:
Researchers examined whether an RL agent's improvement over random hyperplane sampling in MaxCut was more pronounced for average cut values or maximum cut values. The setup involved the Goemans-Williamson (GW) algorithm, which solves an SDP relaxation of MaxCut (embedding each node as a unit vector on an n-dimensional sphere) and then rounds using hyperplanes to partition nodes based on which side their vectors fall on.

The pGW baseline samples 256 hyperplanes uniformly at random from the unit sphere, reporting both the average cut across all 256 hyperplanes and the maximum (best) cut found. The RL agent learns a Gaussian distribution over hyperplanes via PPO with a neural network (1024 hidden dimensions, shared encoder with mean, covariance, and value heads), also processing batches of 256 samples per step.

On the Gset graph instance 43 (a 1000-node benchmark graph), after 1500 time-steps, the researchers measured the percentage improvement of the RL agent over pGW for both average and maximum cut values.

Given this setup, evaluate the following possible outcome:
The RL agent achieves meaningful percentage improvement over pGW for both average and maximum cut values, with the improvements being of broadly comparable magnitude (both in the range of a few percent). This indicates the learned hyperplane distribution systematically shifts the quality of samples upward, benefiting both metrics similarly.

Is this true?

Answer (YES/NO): YES